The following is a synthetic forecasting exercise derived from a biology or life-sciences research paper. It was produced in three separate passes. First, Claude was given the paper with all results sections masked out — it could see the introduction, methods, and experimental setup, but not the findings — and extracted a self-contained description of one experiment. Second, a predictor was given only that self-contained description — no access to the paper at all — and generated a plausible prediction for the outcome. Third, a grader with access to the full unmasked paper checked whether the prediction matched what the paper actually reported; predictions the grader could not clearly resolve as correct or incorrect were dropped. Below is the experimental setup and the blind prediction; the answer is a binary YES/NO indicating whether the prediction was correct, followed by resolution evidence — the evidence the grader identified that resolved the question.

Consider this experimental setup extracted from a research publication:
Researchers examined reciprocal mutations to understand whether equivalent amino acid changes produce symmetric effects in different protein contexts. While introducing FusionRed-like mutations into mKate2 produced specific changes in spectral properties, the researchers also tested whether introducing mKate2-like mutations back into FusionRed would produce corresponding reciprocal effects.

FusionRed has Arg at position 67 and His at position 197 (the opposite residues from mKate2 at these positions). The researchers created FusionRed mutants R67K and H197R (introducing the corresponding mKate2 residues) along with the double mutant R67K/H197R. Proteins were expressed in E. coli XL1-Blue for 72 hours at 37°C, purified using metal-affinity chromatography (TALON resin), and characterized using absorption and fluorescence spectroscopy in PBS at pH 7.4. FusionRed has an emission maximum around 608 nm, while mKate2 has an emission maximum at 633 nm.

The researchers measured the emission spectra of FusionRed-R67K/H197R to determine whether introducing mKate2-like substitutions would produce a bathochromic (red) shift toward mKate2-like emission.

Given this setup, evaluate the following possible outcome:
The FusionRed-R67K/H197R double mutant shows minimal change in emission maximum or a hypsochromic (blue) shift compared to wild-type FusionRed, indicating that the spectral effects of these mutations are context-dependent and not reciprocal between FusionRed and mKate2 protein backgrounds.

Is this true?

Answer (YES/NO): NO